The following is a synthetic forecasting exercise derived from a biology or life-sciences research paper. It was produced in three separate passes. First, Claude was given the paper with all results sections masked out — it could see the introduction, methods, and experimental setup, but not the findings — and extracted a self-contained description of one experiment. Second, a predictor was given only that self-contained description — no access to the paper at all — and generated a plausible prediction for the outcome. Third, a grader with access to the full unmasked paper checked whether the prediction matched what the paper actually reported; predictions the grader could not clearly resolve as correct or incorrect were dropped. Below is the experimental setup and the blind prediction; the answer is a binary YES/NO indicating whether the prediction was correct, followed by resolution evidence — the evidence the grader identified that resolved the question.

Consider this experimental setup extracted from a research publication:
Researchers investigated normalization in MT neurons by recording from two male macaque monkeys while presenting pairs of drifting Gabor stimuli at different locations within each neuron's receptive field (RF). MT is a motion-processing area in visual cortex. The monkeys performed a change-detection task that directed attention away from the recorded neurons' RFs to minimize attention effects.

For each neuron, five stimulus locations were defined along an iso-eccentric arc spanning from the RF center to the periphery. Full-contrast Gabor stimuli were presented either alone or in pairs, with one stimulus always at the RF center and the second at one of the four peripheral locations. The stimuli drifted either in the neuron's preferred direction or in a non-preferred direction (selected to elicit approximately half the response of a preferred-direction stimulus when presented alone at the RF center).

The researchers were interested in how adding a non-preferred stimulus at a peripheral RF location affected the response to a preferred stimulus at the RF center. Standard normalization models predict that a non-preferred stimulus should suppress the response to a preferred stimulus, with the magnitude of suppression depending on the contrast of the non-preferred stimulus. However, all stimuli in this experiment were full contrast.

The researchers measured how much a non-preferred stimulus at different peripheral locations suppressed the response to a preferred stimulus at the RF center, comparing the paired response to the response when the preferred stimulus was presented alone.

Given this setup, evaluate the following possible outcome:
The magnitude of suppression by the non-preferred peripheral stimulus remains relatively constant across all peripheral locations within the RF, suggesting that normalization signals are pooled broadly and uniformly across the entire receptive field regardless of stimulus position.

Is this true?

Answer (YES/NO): NO